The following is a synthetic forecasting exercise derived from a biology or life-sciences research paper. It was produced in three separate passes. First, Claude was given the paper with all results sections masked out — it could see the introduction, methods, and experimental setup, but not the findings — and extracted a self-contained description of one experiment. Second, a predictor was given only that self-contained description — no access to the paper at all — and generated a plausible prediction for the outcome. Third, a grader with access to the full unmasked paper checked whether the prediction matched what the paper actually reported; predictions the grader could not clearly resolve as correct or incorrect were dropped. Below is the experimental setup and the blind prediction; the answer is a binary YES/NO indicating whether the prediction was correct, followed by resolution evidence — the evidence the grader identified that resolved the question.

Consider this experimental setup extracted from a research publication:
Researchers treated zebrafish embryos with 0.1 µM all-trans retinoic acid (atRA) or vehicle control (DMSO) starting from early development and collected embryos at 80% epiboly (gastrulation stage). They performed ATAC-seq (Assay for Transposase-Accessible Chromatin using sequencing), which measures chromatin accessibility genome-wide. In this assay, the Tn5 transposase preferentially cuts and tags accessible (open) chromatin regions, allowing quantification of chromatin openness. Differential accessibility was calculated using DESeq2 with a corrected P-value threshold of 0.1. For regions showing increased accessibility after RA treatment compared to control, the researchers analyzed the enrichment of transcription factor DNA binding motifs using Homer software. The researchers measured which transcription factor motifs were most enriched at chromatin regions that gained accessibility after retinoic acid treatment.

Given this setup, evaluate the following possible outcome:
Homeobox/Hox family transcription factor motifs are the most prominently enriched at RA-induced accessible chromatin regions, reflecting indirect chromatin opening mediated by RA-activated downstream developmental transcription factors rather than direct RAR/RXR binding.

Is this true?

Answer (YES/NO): NO